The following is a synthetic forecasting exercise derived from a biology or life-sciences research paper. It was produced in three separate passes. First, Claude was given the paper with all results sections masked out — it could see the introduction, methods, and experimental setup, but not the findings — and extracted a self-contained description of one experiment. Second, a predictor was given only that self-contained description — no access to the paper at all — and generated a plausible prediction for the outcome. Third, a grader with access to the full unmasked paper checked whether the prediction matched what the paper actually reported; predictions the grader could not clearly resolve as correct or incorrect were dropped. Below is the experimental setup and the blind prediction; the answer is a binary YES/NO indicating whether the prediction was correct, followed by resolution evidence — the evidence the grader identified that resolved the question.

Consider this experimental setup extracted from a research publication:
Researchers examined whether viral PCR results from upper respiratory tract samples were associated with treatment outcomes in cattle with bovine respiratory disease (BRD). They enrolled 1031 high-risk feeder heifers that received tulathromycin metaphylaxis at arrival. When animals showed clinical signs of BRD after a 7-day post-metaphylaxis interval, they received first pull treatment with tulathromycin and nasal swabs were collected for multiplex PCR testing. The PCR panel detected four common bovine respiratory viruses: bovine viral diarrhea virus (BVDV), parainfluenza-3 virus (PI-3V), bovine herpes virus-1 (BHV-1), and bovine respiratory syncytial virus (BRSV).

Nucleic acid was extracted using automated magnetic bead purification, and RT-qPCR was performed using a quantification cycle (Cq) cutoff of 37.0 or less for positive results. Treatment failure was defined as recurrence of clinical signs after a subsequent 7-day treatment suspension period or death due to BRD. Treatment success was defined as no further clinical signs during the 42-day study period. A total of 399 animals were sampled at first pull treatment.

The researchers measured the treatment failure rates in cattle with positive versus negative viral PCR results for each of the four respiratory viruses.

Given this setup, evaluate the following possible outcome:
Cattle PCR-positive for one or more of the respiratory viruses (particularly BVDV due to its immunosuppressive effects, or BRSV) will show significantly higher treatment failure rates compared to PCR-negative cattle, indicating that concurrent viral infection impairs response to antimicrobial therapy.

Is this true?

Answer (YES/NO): YES